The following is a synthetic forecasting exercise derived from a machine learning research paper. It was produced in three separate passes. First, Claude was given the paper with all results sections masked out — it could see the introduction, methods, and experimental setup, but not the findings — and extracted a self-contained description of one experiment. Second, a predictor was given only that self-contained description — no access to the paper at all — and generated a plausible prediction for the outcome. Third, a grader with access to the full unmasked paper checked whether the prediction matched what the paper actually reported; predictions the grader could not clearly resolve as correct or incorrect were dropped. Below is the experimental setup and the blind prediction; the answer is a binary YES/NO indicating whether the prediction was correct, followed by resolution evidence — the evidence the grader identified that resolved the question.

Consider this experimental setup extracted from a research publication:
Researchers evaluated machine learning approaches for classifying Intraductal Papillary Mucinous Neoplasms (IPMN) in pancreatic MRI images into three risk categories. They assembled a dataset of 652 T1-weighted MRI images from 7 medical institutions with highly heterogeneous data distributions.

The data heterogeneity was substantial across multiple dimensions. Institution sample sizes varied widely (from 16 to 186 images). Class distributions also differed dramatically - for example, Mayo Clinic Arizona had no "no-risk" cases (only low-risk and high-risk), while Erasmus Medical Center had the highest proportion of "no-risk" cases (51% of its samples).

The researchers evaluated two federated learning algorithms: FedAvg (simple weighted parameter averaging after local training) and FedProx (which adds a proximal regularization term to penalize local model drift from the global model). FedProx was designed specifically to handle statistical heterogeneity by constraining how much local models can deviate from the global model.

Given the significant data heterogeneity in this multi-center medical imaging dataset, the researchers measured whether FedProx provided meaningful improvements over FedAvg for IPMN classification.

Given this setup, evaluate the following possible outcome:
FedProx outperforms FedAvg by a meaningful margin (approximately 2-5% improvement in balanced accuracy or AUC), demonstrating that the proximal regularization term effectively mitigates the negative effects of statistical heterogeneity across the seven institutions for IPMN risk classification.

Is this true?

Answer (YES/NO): NO